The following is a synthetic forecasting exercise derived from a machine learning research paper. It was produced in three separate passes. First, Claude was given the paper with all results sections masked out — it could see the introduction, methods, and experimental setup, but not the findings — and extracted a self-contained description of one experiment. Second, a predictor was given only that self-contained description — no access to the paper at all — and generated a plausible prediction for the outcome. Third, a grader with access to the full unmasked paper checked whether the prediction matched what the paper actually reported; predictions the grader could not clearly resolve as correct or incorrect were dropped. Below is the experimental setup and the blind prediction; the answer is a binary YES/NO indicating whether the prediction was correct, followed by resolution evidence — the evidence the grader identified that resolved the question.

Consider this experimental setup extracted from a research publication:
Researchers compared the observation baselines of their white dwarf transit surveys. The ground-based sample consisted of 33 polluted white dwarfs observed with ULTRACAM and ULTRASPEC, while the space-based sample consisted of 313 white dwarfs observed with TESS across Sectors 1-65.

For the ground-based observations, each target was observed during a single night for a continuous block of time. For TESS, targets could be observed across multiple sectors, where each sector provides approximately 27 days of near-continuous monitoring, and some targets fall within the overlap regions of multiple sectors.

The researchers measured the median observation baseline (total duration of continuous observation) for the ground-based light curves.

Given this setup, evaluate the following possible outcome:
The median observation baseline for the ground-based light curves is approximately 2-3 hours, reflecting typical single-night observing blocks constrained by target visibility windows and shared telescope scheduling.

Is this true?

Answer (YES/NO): NO